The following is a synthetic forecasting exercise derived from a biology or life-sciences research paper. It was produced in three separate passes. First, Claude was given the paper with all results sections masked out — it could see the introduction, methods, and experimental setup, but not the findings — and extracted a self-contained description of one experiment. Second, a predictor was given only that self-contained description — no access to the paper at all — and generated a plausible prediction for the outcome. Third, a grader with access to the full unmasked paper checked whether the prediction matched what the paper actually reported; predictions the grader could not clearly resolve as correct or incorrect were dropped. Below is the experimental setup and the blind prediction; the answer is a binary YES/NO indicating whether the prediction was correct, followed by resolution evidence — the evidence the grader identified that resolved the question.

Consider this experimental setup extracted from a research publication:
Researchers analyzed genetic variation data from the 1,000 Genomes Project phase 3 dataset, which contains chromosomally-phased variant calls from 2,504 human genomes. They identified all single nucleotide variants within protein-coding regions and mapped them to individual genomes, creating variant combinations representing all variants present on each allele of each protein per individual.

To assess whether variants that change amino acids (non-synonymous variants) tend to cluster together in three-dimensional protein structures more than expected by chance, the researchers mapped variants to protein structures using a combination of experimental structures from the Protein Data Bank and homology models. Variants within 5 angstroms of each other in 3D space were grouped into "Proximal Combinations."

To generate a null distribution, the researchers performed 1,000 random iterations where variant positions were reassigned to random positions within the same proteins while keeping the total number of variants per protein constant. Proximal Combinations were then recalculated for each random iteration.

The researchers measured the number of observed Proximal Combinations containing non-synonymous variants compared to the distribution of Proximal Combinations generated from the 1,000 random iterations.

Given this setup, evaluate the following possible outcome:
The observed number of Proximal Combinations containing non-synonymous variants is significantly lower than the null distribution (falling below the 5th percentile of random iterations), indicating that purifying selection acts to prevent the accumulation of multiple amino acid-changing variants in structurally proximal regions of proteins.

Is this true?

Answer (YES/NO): NO